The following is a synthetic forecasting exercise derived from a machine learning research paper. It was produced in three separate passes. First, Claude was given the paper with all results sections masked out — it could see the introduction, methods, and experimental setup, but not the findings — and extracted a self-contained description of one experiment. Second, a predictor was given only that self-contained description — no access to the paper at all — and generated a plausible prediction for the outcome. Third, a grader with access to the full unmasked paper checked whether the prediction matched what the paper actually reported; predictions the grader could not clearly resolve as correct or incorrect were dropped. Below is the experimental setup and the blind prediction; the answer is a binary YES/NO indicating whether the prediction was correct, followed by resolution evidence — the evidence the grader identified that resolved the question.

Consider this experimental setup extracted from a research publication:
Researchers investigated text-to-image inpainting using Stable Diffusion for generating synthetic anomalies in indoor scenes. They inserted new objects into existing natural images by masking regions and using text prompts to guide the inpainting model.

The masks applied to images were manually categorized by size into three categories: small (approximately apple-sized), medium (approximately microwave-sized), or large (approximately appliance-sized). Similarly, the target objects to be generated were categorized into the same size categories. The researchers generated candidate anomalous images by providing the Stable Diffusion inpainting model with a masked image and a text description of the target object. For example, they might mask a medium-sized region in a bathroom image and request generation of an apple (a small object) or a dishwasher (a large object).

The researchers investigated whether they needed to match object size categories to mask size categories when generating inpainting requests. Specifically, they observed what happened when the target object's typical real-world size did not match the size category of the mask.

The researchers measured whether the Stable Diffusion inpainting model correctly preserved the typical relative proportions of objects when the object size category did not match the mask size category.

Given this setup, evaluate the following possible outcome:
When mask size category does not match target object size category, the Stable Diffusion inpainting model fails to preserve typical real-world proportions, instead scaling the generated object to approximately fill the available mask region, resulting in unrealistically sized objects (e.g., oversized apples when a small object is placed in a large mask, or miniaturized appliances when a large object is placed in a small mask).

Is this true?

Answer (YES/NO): YES